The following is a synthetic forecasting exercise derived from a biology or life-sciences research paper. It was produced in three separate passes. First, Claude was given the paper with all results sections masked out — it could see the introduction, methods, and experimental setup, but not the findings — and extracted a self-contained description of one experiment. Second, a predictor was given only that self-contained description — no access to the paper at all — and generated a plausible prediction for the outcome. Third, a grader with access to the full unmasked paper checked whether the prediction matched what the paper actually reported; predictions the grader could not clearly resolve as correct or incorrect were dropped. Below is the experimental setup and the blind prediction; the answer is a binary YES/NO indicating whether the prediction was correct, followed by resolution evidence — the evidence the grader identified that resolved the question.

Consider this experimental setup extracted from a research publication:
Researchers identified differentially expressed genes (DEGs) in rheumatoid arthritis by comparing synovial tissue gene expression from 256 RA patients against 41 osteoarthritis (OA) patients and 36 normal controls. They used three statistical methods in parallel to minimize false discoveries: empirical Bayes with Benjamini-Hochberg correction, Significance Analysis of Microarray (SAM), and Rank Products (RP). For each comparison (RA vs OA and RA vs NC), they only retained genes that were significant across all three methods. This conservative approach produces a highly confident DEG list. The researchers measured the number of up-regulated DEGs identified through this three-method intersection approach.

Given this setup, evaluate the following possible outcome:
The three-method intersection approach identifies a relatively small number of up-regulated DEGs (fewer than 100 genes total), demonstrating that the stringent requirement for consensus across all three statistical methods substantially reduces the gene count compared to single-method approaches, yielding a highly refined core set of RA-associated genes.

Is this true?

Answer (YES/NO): NO